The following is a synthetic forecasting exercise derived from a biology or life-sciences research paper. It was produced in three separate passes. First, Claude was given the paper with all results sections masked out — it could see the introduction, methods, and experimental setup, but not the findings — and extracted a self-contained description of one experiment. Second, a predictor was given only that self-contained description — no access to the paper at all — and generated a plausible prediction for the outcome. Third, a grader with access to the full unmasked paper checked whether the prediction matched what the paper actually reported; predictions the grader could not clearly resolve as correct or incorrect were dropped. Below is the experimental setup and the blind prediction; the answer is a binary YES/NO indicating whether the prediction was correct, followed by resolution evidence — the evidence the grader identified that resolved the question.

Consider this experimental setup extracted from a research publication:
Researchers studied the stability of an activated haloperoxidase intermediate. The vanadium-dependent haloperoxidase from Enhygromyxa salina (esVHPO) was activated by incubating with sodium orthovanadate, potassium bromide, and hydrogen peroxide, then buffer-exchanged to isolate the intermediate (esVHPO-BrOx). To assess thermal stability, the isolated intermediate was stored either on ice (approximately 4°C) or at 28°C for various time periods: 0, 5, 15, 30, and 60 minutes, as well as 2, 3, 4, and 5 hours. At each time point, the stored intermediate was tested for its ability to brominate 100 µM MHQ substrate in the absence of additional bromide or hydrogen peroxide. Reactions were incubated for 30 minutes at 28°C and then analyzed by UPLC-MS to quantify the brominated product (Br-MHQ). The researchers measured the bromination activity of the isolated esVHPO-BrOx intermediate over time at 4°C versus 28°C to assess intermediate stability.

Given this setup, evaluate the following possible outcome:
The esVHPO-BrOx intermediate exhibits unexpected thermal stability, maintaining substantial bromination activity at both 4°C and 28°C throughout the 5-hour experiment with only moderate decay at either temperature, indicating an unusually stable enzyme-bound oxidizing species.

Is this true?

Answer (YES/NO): NO